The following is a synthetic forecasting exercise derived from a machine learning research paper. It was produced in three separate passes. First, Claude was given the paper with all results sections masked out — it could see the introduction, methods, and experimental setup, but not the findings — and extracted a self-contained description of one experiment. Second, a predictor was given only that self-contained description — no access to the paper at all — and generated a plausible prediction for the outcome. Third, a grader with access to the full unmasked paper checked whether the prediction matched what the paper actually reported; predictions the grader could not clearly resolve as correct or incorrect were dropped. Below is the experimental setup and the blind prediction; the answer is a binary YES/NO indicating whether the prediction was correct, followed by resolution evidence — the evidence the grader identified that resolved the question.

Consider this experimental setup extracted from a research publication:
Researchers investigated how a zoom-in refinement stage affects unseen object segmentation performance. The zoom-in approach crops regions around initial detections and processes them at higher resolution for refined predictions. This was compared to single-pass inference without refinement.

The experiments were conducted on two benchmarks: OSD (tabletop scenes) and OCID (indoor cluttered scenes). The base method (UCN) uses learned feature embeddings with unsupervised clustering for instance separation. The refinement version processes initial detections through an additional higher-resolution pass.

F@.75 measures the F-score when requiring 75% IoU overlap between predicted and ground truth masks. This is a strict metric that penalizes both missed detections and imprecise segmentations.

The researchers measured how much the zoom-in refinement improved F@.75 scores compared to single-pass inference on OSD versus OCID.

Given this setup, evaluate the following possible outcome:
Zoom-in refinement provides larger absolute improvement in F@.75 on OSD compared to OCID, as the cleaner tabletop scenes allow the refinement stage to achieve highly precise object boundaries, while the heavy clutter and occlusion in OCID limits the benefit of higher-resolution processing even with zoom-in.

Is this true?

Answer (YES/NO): NO